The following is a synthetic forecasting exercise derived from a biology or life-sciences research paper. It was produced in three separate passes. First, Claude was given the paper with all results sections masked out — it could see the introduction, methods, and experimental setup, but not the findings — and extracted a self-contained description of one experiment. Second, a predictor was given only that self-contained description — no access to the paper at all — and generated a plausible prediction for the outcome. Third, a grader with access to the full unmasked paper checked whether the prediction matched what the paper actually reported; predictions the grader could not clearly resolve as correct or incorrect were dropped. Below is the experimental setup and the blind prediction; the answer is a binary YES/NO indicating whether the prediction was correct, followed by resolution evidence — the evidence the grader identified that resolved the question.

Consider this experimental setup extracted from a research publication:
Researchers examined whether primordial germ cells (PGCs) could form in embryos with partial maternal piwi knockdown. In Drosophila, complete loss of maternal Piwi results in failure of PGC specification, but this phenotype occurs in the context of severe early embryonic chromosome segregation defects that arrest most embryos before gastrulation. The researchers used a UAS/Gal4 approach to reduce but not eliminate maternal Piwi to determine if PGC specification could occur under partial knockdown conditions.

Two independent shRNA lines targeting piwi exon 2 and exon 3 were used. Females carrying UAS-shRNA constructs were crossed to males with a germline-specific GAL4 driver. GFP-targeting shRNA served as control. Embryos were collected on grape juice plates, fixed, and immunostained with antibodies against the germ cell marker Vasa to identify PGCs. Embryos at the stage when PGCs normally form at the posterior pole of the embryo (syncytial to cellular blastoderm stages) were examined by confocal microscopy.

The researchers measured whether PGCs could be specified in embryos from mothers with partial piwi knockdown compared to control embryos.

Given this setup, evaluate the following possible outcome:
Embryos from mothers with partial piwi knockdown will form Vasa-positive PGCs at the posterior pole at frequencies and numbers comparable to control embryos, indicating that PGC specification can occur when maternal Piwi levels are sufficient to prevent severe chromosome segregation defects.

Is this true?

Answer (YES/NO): YES